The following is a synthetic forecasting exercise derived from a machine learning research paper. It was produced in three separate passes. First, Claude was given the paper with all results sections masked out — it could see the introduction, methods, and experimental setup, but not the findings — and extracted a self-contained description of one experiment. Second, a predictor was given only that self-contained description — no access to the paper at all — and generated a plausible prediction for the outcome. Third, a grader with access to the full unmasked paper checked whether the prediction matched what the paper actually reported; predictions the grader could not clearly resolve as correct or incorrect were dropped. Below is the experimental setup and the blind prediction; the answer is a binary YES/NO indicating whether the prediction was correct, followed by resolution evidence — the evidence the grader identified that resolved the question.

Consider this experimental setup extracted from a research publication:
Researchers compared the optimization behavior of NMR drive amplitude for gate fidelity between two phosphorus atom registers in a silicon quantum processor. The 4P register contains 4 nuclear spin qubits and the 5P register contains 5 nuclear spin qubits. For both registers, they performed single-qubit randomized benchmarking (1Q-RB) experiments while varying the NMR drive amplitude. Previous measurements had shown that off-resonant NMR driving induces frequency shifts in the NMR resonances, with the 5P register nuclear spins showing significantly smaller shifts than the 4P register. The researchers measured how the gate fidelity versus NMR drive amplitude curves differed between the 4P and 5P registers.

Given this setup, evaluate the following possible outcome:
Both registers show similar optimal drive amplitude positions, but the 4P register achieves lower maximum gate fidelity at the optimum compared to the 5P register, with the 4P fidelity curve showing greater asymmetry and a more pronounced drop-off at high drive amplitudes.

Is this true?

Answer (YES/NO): NO